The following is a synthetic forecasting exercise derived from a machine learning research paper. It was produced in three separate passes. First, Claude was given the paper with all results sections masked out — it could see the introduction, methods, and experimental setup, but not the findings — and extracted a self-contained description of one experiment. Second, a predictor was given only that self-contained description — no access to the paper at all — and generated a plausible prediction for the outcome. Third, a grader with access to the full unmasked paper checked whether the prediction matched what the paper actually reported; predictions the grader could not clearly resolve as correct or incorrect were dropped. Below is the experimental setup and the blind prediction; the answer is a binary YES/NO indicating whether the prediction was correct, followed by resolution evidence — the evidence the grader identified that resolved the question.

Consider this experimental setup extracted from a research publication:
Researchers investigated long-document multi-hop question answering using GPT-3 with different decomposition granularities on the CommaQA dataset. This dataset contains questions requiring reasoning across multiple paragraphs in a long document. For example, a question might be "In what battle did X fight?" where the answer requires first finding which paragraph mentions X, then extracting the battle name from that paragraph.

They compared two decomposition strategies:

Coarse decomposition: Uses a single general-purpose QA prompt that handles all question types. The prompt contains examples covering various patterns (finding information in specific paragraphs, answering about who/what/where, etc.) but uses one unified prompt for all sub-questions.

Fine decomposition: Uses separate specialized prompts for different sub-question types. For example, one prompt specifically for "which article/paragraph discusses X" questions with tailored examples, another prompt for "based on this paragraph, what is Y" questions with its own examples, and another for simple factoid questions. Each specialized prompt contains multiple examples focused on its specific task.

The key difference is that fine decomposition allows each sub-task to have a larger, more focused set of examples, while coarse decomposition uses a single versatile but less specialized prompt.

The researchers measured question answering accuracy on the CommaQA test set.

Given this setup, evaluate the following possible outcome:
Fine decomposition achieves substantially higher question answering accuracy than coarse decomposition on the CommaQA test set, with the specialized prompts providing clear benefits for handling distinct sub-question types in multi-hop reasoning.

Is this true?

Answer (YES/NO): NO